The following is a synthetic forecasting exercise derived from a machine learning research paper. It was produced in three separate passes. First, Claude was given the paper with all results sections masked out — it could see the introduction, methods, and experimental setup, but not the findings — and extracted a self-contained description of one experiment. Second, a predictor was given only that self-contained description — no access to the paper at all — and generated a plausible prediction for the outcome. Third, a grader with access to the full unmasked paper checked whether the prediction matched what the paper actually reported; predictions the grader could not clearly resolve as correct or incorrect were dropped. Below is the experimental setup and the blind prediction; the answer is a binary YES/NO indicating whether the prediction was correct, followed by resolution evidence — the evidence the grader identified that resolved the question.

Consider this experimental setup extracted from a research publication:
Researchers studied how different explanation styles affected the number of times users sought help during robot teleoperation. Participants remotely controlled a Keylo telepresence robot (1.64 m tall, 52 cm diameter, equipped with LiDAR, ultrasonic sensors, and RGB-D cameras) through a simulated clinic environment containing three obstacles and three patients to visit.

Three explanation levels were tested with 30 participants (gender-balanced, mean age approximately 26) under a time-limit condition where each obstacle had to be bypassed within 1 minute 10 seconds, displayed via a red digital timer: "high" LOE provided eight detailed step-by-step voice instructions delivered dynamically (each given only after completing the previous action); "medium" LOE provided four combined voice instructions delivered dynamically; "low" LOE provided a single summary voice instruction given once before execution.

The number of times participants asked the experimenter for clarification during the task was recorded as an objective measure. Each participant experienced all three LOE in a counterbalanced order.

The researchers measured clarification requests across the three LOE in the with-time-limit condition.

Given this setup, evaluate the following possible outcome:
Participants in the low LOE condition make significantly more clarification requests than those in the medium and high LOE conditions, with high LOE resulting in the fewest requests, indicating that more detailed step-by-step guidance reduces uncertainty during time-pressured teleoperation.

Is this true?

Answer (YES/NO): NO